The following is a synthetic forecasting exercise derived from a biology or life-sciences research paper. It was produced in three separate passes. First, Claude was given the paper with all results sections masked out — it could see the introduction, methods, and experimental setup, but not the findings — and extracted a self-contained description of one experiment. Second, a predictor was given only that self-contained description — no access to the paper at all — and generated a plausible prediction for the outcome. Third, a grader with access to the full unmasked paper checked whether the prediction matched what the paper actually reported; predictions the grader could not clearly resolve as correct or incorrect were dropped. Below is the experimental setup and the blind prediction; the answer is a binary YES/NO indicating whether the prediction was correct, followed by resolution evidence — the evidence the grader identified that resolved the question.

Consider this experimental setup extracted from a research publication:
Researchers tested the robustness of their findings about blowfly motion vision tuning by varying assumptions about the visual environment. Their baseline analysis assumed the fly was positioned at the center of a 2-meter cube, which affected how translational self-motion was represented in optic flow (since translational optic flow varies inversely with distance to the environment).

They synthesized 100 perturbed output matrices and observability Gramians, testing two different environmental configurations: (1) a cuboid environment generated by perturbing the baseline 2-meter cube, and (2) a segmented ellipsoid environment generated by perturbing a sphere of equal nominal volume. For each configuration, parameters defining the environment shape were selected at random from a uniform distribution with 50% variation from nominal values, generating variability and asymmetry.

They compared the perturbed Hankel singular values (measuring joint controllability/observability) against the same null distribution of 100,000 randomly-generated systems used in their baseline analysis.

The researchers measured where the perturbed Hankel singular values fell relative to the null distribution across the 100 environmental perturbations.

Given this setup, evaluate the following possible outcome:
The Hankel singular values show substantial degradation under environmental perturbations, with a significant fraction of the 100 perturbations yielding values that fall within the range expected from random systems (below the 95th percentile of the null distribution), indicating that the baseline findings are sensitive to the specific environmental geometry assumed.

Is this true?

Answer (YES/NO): NO